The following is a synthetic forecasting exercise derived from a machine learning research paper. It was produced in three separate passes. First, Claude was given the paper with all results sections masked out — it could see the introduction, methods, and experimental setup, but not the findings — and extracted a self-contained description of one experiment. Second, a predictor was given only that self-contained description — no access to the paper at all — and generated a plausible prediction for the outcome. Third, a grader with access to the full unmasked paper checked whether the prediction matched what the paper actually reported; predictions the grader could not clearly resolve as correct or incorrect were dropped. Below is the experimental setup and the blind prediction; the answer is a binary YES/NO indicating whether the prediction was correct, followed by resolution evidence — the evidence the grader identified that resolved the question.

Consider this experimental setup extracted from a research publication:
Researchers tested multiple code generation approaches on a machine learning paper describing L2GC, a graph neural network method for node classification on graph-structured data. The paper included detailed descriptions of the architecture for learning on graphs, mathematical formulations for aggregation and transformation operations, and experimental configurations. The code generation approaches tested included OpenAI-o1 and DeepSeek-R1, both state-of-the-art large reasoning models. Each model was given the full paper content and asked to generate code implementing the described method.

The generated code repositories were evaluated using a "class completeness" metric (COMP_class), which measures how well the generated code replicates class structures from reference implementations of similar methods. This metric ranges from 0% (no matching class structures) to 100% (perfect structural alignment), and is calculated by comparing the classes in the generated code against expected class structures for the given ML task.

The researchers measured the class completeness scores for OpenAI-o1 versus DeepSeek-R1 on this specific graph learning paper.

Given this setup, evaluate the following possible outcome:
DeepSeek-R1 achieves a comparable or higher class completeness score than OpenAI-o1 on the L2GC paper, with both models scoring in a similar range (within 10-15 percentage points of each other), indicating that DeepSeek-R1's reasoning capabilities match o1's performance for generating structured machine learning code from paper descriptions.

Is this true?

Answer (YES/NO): NO